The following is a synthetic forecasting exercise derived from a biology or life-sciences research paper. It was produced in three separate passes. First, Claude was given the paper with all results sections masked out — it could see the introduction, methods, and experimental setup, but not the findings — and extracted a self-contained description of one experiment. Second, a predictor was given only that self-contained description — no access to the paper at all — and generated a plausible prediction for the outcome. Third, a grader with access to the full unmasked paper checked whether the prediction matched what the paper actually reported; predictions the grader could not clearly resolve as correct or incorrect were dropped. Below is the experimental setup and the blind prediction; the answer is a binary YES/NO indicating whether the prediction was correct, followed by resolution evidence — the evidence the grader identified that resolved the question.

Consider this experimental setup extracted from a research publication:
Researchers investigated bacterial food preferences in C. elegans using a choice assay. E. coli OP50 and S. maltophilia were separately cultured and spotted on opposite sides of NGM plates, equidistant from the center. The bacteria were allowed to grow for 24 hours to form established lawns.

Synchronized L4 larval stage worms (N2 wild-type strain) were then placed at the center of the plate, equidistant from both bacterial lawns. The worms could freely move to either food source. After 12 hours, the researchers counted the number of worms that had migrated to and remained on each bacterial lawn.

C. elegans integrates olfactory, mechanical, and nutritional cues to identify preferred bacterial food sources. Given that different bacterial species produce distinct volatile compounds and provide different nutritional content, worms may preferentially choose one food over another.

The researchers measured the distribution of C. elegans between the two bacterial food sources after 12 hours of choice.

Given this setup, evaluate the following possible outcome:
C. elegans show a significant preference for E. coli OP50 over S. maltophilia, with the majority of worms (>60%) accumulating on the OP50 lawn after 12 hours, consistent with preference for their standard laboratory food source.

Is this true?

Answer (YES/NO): NO